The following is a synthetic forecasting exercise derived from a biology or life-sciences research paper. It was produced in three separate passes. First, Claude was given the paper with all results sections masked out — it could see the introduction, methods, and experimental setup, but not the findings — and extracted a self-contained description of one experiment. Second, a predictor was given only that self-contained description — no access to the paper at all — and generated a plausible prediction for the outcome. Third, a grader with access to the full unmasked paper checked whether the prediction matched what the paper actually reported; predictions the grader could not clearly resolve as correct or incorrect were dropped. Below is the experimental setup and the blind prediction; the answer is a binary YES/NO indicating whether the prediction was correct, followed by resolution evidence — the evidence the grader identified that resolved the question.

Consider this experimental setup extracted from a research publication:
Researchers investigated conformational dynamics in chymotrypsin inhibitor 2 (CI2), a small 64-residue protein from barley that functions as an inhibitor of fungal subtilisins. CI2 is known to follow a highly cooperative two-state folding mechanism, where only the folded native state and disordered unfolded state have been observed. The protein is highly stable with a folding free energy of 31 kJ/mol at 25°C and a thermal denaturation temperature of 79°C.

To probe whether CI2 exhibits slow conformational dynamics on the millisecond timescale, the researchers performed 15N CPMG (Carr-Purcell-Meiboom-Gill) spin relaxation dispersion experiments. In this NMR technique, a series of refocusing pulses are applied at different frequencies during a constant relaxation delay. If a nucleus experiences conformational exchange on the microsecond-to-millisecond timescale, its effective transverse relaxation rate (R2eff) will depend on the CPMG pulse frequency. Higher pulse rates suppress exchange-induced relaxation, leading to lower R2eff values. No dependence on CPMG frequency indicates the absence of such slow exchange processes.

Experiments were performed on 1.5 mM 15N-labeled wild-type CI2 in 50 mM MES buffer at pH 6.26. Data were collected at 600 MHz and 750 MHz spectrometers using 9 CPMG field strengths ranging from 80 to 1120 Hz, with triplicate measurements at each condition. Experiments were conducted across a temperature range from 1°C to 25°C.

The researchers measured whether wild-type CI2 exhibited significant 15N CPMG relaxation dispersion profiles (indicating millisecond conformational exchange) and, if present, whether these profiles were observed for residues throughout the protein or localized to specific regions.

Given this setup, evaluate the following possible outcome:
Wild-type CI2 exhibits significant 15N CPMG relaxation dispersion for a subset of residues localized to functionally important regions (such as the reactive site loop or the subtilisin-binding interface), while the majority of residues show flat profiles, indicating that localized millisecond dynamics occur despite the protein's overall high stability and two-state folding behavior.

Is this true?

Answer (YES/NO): NO